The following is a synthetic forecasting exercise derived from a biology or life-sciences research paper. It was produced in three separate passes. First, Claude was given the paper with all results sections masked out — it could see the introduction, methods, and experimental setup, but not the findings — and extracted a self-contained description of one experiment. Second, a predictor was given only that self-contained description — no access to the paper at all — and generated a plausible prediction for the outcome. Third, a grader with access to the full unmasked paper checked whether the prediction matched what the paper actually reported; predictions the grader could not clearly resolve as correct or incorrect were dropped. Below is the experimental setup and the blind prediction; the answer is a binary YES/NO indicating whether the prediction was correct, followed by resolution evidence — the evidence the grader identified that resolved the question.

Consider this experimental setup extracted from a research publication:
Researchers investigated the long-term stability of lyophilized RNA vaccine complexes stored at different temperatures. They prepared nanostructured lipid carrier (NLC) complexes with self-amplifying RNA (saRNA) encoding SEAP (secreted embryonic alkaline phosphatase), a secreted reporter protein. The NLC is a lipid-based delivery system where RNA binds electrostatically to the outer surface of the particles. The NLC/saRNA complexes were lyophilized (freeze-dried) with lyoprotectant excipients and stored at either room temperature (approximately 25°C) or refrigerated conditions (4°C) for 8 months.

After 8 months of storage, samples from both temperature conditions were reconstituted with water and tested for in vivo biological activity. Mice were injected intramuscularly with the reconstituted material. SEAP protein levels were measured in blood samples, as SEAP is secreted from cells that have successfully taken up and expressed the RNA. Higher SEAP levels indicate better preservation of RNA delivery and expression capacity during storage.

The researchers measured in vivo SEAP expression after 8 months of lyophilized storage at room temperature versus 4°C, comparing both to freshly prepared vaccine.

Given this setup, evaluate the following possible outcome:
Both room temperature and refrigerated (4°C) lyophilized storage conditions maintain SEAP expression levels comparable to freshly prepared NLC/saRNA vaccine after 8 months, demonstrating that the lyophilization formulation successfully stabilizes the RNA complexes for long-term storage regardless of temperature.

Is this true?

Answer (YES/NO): YES